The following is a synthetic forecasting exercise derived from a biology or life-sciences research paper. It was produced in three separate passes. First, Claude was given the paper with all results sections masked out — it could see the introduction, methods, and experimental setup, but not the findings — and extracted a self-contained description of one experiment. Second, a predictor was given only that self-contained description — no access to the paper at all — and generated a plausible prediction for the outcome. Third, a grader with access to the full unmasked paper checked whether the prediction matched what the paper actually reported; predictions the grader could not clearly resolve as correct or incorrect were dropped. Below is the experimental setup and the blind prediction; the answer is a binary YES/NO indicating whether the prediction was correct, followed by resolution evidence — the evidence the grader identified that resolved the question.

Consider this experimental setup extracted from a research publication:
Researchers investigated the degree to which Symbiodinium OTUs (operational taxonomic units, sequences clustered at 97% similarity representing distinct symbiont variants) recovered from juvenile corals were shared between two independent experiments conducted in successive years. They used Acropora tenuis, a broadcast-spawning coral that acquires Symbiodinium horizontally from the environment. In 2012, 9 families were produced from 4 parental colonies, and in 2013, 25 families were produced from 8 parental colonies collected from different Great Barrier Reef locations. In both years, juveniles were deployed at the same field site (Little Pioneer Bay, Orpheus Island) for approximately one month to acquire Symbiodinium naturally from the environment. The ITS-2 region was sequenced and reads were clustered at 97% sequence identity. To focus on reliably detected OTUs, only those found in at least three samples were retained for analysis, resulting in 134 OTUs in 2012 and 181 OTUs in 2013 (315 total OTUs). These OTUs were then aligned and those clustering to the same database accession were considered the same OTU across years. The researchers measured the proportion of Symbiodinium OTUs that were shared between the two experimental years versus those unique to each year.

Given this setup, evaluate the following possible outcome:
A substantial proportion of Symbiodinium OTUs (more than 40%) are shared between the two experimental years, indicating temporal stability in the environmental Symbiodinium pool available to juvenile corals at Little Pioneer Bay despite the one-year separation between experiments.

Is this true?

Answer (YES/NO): NO